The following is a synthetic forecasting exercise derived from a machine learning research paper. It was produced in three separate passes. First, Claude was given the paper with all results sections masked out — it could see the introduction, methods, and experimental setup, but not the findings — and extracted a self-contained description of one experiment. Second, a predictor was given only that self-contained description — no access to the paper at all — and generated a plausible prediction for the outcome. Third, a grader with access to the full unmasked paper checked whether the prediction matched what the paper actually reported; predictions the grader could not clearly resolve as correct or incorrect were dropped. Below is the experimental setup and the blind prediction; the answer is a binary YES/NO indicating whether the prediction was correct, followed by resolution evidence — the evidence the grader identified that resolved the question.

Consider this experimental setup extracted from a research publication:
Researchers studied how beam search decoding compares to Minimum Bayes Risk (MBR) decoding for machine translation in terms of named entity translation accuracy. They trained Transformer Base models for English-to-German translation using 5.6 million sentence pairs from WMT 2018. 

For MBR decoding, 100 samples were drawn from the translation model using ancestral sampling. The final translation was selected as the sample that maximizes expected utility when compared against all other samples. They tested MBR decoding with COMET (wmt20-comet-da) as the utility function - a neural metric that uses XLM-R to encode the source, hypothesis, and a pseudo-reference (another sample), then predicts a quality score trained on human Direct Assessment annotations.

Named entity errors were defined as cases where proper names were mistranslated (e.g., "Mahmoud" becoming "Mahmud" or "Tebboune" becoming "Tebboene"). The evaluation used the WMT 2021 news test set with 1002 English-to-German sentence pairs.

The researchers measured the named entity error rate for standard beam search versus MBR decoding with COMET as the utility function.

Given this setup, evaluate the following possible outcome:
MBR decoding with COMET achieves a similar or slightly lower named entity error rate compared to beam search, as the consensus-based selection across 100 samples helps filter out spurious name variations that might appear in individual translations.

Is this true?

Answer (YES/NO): NO